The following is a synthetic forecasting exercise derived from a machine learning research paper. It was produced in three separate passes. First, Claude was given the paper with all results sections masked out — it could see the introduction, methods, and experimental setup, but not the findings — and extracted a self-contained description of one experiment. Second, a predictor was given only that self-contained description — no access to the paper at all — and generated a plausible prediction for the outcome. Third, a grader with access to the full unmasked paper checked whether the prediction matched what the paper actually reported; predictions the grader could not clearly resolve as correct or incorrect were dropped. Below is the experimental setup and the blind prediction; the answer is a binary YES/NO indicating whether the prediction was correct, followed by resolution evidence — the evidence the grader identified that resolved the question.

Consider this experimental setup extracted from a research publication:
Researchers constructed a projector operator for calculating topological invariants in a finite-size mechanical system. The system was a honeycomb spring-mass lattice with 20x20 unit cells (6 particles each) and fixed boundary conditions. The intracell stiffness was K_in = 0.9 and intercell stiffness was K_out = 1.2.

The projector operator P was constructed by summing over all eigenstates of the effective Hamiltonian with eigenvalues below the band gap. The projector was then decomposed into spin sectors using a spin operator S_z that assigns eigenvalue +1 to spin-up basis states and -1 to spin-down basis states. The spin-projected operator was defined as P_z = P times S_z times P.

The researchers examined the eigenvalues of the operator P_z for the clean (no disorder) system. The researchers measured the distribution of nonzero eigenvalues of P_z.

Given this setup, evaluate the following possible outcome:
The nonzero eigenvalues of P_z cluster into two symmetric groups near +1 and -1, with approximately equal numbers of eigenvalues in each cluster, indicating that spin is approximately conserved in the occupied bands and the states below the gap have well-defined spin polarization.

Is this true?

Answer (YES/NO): NO